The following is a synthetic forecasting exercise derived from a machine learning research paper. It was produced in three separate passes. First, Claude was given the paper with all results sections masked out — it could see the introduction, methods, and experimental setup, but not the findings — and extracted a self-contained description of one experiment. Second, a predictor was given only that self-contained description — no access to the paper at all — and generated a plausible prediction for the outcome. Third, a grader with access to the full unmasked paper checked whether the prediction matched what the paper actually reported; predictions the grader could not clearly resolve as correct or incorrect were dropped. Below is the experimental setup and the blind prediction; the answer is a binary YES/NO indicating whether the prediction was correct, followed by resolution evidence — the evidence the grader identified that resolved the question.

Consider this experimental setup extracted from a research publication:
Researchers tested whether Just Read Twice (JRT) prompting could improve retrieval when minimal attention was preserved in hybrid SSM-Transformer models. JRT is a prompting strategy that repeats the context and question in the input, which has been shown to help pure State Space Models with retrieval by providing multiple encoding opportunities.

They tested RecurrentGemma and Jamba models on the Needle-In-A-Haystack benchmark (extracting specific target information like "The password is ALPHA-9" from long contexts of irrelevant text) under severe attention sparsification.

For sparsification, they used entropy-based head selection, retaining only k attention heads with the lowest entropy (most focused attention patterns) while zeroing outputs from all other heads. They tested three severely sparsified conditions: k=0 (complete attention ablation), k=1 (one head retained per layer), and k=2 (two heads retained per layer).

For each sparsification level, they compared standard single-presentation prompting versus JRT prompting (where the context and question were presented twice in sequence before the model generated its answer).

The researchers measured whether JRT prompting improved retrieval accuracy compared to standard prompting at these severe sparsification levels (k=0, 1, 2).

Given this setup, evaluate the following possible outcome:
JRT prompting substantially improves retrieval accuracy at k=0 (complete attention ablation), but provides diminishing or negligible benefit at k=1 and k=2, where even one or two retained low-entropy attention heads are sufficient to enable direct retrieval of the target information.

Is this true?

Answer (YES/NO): NO